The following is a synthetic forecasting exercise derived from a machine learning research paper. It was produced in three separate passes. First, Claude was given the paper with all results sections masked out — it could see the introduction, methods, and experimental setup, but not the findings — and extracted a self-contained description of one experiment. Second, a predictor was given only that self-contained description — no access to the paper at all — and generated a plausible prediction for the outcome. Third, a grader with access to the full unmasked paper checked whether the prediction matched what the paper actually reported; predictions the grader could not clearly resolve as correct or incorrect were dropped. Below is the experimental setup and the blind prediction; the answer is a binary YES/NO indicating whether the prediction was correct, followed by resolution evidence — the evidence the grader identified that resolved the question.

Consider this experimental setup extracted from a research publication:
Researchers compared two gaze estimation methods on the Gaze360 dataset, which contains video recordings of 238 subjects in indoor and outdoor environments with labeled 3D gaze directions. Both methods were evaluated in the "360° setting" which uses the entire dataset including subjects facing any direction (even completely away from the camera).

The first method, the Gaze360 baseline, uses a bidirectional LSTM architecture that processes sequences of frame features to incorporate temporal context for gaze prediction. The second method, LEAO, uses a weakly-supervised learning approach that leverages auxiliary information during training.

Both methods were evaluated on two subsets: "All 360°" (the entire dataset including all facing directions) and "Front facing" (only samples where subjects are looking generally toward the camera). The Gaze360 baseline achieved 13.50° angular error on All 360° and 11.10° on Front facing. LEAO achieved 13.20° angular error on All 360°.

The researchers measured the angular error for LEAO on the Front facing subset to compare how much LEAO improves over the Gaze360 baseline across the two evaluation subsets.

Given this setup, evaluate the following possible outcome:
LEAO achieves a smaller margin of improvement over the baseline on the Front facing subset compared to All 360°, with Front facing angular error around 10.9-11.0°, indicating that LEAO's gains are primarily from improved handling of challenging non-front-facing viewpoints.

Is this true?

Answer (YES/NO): NO